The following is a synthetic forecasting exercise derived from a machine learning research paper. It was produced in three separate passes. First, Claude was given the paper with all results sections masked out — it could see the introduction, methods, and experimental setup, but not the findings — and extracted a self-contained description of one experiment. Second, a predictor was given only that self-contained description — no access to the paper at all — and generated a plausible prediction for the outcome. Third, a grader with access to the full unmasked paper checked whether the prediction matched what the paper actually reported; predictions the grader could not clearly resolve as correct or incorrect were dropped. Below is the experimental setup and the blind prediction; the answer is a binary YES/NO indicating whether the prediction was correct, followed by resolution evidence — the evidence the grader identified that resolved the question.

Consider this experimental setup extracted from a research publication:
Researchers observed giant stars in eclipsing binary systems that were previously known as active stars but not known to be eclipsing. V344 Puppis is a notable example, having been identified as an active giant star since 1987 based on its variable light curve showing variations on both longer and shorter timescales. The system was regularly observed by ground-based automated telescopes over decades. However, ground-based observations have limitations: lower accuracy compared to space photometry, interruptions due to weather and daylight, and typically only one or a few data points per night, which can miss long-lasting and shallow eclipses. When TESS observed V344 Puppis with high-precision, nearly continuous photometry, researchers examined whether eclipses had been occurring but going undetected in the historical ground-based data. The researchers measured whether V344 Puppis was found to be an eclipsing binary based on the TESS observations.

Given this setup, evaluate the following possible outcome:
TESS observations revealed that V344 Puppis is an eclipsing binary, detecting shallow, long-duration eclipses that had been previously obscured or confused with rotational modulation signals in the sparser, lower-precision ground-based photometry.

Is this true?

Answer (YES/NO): YES